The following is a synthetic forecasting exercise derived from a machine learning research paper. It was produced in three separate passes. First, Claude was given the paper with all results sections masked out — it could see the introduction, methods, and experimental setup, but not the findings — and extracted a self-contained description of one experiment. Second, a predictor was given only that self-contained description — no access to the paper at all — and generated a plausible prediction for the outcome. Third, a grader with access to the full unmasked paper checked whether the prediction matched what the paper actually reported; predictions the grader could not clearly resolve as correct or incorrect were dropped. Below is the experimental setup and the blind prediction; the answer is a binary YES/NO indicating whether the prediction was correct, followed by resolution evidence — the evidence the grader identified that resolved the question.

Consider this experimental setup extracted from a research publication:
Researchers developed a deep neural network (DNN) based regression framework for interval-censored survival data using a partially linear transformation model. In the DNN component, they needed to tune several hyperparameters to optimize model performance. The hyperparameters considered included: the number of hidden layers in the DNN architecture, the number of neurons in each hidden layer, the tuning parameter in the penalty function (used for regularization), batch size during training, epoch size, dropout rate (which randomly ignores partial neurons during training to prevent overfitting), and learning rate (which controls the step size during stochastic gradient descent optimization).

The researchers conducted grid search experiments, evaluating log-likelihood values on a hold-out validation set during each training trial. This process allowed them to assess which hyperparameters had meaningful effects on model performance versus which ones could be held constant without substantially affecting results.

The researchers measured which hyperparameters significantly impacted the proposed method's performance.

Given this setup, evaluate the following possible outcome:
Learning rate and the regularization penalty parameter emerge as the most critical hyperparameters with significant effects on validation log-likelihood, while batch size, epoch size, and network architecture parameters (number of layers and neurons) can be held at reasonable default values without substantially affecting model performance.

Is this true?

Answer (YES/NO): NO